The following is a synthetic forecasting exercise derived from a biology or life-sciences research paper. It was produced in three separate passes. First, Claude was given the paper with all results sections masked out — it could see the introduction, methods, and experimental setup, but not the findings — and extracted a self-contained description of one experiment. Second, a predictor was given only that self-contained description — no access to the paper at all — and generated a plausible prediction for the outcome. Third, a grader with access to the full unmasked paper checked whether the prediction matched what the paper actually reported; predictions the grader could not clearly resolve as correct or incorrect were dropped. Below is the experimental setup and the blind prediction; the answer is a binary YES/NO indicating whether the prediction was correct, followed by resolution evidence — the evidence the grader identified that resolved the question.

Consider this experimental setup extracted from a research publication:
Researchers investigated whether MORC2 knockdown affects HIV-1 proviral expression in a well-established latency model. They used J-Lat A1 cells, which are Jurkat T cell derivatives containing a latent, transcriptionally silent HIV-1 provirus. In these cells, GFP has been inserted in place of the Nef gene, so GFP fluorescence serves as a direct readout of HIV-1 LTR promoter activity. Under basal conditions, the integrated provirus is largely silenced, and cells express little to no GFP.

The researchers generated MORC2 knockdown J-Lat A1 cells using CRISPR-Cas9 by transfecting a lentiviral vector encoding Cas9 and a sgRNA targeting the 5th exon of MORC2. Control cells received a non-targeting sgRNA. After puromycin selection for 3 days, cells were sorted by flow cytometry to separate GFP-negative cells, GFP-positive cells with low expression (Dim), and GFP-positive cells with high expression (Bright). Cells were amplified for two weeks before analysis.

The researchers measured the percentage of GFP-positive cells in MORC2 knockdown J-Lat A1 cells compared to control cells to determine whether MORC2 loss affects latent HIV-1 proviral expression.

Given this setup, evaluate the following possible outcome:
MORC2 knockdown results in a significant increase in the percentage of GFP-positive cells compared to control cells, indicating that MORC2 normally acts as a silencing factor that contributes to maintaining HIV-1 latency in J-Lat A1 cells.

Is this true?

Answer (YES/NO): YES